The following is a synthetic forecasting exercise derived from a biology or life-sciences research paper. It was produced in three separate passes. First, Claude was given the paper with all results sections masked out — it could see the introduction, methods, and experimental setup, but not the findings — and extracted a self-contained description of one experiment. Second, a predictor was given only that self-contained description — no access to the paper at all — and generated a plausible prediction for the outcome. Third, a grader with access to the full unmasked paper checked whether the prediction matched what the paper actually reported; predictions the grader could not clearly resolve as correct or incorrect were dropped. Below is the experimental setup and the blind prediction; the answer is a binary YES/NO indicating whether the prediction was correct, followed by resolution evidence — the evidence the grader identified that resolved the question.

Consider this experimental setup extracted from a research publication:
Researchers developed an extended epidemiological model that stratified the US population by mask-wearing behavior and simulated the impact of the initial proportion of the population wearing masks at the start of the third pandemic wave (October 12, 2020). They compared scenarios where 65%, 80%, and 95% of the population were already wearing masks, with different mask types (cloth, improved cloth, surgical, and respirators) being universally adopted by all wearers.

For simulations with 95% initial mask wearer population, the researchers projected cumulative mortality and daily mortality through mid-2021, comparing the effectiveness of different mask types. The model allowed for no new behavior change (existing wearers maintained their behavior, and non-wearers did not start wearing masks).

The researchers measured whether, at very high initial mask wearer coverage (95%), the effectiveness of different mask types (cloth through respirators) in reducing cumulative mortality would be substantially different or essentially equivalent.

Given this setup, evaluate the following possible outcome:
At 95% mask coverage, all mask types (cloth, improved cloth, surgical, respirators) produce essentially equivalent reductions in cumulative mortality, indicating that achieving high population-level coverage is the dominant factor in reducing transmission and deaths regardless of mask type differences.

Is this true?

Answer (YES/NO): YES